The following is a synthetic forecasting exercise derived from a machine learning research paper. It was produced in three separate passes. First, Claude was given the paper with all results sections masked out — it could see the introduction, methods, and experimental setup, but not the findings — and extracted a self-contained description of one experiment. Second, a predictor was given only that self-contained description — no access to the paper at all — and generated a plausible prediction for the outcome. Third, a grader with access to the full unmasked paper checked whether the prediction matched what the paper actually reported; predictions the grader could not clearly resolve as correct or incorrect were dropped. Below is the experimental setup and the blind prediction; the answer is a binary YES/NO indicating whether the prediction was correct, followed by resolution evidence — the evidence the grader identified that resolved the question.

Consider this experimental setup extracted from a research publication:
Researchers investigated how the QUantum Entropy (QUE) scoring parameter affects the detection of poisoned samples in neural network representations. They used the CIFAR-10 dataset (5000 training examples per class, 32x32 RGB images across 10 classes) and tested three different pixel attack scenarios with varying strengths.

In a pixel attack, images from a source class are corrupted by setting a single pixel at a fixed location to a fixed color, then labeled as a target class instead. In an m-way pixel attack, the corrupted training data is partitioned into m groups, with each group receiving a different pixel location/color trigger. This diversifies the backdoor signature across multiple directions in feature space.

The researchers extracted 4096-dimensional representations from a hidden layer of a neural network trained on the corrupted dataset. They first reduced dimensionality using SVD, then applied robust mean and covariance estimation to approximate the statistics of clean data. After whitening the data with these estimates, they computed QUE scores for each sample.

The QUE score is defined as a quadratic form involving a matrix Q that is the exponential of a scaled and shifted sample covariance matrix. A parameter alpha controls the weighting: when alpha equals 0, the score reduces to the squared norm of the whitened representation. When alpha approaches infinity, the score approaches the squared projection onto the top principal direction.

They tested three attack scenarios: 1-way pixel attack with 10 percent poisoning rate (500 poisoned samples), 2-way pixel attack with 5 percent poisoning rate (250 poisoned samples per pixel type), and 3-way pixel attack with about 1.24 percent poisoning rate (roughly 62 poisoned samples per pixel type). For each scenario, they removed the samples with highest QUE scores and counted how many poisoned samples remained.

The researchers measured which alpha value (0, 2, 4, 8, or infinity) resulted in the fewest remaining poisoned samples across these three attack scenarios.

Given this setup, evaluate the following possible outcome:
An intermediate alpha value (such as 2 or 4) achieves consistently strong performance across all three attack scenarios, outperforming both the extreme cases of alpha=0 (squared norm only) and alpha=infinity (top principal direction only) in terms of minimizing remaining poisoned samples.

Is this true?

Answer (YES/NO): NO